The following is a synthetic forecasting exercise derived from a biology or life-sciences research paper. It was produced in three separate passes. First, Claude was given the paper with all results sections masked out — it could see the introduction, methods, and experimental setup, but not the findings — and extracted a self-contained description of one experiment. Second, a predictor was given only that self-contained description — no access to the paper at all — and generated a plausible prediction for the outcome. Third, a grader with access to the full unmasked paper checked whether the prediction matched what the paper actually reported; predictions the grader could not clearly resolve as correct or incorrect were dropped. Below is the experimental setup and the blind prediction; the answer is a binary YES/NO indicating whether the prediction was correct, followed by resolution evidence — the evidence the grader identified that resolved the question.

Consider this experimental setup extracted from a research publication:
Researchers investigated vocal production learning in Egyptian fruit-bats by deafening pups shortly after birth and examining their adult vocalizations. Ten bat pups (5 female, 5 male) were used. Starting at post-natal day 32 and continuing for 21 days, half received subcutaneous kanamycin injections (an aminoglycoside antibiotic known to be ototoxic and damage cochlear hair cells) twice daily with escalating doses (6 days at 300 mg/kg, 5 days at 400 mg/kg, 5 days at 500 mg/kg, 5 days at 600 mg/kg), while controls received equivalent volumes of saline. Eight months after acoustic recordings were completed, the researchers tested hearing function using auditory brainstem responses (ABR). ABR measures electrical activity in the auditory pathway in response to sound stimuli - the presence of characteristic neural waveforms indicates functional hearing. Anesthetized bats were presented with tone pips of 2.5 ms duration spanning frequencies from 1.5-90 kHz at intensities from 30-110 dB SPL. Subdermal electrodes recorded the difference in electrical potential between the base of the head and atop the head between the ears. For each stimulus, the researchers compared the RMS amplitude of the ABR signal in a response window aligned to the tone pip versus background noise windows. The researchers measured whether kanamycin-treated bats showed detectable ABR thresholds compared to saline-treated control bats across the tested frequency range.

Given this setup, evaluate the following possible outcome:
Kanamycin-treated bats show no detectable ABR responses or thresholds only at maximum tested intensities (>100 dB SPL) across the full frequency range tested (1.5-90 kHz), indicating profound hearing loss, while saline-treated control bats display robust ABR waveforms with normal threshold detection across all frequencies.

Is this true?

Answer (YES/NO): NO